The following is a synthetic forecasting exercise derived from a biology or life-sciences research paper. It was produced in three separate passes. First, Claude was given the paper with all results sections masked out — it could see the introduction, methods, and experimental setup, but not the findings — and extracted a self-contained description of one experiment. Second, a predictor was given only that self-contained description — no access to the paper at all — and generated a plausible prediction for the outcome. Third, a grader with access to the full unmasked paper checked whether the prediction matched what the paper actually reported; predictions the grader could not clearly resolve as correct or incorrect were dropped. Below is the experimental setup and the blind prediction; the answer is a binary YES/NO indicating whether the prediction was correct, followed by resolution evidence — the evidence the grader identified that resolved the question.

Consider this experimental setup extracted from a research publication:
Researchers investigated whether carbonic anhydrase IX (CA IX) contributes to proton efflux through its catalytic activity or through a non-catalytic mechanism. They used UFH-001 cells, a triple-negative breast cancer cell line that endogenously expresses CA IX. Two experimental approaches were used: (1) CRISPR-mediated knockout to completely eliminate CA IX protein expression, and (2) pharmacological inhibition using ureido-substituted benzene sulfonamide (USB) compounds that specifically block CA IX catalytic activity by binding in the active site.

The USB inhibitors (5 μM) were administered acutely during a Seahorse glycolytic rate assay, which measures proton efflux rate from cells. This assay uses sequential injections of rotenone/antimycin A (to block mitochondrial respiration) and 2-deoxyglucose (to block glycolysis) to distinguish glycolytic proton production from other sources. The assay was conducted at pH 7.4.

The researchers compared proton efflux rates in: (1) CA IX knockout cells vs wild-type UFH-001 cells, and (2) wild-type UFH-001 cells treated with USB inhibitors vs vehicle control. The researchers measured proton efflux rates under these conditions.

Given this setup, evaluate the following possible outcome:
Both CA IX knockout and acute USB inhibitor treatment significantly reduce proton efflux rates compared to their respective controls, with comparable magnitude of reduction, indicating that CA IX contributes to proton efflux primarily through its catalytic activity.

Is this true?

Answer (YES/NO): NO